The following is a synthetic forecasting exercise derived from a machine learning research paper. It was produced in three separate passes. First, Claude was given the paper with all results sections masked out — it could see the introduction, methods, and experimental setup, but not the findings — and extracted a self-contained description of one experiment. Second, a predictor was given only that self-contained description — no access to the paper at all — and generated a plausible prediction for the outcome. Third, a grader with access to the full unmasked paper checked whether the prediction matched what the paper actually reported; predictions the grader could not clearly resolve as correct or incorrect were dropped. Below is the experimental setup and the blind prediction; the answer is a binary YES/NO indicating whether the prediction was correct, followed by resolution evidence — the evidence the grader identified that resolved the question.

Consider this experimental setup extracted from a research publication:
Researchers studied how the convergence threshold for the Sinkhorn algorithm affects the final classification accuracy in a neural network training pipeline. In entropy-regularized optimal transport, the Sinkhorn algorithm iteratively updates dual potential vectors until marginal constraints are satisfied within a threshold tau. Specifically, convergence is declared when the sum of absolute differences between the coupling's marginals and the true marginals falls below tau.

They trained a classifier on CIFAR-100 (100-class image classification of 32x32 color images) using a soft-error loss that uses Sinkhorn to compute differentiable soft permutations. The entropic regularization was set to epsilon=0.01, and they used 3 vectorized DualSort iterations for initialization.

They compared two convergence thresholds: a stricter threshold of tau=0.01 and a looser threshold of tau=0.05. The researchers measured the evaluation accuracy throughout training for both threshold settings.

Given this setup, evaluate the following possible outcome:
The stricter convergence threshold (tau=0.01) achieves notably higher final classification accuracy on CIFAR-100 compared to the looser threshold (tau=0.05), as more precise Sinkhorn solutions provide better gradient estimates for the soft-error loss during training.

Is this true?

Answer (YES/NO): NO